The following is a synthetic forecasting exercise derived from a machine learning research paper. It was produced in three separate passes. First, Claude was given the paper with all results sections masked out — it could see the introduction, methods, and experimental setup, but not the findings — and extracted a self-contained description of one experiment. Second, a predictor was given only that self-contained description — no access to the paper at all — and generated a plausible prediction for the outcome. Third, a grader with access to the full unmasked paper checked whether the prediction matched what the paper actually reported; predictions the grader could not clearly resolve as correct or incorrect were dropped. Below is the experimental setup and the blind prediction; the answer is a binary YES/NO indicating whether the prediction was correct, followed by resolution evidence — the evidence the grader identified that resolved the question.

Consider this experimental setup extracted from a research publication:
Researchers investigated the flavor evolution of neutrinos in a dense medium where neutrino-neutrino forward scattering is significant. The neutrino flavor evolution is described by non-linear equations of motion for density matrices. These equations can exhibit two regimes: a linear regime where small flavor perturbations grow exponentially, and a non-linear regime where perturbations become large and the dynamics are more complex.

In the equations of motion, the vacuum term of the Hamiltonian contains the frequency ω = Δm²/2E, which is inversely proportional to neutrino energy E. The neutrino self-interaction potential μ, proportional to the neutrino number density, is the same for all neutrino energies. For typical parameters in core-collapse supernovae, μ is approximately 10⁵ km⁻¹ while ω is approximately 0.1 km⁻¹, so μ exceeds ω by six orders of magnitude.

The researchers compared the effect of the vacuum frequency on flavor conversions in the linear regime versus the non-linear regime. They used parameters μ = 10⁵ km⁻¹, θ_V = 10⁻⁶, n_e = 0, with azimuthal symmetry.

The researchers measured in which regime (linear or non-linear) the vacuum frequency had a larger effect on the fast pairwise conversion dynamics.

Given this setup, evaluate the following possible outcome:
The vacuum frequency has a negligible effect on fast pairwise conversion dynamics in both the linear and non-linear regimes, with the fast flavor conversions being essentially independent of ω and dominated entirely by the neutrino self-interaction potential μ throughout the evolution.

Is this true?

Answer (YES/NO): NO